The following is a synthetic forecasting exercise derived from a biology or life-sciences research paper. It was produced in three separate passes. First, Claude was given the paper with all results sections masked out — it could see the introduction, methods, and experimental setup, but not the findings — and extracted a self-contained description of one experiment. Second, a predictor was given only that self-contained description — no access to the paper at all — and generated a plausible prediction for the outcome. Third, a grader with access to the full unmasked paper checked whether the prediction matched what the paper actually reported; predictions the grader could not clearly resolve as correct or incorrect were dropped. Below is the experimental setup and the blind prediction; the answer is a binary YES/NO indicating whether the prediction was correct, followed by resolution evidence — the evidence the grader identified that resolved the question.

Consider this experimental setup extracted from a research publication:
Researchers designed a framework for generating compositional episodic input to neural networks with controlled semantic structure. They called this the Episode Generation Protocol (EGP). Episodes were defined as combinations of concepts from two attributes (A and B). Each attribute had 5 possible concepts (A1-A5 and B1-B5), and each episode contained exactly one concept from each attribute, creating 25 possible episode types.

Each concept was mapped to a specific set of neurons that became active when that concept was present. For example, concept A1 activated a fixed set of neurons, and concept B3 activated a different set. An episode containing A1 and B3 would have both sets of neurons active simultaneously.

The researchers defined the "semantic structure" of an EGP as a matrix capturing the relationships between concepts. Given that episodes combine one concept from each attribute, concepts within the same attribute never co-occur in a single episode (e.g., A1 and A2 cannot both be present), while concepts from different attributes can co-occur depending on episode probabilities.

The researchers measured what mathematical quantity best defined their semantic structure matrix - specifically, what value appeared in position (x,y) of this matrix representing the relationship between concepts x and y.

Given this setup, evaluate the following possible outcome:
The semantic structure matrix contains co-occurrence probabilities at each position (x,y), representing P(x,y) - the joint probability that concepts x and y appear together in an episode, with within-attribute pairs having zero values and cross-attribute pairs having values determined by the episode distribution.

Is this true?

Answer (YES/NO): NO